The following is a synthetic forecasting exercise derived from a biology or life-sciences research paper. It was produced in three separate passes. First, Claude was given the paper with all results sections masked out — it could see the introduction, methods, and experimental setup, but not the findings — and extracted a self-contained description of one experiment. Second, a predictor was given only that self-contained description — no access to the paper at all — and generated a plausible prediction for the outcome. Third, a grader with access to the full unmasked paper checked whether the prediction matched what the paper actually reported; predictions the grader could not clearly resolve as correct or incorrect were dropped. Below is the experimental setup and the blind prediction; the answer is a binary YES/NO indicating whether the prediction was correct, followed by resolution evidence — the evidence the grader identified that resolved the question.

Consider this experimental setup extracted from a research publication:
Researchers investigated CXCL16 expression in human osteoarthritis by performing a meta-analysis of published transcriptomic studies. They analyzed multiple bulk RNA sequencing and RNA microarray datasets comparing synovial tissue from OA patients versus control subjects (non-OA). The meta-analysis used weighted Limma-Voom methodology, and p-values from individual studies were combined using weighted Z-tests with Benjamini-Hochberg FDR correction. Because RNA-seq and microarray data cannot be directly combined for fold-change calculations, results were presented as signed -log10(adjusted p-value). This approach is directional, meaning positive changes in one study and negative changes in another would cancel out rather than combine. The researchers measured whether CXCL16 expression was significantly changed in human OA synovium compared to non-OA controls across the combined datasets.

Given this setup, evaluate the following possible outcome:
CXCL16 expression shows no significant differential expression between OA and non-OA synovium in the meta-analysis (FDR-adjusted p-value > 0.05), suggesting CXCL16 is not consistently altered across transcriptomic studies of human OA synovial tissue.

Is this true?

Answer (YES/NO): NO